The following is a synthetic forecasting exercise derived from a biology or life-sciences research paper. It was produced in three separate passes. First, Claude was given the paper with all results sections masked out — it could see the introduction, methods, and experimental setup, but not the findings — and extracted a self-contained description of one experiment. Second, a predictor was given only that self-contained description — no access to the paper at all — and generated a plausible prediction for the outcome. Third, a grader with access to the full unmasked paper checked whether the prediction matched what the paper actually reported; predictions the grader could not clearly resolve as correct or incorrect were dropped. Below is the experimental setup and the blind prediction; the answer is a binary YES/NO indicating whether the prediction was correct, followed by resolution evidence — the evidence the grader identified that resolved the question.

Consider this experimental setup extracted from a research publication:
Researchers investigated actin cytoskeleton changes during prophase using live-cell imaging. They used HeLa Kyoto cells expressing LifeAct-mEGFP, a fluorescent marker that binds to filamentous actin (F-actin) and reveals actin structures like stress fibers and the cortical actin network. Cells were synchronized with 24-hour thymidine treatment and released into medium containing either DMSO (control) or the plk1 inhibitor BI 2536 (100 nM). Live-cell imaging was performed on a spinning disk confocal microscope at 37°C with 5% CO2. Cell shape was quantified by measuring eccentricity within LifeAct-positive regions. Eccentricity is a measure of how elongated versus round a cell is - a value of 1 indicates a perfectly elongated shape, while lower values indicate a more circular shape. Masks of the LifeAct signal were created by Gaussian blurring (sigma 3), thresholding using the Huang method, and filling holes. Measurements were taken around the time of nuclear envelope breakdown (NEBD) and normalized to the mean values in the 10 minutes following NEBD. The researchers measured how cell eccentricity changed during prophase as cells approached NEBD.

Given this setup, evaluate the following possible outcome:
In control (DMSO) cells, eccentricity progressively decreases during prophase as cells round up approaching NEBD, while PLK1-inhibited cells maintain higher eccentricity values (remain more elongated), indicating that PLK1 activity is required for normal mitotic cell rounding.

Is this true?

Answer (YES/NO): NO